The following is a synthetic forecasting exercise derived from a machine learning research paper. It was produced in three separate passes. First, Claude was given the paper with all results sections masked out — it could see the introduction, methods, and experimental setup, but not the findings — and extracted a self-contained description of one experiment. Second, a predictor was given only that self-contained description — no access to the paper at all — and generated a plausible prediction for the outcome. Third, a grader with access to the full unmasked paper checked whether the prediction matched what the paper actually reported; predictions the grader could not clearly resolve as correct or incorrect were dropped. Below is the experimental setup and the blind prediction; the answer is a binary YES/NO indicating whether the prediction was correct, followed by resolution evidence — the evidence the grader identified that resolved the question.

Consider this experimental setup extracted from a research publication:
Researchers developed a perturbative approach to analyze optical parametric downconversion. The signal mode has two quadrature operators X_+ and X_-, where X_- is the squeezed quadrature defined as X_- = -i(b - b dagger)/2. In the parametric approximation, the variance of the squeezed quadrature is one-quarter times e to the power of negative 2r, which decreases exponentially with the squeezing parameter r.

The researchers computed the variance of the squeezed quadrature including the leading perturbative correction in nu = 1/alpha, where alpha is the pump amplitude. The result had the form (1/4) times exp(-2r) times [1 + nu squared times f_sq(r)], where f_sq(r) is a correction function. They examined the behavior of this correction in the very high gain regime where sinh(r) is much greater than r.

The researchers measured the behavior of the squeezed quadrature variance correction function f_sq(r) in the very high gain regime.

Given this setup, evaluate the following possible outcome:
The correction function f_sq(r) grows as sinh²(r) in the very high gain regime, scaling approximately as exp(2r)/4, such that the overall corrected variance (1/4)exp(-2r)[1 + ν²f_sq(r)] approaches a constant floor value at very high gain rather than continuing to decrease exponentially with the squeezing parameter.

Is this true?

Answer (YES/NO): NO